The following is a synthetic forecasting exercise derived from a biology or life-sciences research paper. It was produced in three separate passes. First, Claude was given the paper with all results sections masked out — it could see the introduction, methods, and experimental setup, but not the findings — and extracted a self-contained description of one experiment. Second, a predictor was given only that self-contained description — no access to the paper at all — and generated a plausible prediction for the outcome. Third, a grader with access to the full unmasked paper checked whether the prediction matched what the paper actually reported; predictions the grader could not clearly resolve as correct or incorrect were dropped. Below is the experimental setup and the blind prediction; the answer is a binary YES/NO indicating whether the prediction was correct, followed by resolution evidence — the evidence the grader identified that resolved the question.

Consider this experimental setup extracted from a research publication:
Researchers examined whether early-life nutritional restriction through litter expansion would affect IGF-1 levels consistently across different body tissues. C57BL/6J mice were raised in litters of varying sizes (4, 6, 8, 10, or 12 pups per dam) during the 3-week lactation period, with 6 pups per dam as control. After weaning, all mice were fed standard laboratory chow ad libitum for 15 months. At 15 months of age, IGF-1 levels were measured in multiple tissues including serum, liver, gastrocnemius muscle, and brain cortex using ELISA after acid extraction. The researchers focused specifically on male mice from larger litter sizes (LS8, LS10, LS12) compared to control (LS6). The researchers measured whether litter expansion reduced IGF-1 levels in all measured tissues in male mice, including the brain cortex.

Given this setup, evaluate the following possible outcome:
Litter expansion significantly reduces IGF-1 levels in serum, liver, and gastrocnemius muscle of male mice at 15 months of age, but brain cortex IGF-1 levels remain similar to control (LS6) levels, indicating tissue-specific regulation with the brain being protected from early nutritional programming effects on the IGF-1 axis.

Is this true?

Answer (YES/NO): NO